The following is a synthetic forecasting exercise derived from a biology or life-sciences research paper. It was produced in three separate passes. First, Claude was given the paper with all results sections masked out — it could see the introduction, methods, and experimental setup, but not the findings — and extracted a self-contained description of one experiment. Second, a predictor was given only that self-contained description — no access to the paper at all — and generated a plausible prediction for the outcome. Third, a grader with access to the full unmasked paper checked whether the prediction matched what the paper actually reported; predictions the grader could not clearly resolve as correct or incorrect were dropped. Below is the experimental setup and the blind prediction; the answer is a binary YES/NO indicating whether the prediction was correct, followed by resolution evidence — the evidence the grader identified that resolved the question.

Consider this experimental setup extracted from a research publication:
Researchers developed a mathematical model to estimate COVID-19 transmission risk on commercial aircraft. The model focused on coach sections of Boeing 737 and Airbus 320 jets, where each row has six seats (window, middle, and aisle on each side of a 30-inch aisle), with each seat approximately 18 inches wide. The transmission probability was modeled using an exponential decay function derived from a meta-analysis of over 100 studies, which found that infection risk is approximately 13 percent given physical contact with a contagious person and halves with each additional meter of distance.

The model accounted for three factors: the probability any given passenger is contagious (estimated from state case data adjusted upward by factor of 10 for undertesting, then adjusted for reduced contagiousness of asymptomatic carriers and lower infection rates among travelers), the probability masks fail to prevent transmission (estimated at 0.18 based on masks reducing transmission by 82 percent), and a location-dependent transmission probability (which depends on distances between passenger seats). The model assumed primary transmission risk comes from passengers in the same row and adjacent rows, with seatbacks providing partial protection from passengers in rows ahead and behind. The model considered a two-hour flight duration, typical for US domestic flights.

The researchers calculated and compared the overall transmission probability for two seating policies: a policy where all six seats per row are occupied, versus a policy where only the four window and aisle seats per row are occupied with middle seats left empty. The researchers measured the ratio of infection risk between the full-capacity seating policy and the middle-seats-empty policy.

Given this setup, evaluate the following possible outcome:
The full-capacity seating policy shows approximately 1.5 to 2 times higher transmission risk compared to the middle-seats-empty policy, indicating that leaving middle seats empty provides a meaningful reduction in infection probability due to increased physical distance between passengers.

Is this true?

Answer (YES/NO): YES